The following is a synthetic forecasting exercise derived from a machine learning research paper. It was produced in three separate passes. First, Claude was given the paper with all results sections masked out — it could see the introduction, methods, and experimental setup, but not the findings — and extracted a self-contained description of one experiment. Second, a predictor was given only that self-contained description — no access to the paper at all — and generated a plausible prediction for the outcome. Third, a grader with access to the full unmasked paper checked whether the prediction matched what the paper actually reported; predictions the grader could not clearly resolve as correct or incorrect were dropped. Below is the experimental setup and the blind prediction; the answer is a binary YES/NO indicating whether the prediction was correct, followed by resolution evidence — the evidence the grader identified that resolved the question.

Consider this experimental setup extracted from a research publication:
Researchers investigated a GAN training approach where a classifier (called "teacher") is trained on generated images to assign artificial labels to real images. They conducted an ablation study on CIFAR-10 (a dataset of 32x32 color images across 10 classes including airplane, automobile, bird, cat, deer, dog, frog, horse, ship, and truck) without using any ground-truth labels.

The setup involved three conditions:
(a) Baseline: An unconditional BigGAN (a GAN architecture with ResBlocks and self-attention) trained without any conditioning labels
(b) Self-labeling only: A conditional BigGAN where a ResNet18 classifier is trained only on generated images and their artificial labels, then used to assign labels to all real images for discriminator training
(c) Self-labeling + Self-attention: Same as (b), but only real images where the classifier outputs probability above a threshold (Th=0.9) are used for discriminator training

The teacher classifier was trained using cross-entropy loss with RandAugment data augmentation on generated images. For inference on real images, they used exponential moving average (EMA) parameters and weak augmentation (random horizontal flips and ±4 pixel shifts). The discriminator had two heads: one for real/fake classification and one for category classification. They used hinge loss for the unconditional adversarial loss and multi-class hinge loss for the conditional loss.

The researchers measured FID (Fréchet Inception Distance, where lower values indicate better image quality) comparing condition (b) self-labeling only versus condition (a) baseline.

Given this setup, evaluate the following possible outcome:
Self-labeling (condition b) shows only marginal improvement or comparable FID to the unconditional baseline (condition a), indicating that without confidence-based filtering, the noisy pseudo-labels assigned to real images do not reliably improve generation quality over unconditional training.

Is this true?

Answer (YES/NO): NO